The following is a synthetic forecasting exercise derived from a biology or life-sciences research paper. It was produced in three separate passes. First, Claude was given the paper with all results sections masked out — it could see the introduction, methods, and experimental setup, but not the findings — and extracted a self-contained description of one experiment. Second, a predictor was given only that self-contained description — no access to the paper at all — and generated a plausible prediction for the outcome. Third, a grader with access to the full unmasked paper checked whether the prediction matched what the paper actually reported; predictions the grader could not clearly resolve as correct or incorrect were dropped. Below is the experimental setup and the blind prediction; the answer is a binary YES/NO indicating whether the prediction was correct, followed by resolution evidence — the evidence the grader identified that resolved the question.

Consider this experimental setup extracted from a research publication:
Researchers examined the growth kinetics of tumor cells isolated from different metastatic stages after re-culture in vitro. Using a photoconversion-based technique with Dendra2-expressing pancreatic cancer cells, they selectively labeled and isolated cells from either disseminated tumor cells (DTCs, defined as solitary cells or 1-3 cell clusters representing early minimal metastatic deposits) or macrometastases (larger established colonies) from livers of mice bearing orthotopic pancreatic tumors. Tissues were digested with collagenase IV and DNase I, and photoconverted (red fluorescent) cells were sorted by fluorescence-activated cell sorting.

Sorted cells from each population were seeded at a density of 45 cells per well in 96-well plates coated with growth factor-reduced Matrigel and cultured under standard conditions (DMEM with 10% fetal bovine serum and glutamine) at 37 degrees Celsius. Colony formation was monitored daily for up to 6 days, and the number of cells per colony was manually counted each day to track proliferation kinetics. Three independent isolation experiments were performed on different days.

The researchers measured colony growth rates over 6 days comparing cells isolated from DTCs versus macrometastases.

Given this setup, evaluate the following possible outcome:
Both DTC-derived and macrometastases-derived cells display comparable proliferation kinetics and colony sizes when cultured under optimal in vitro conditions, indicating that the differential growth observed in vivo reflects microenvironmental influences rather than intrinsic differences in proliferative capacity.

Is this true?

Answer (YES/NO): NO